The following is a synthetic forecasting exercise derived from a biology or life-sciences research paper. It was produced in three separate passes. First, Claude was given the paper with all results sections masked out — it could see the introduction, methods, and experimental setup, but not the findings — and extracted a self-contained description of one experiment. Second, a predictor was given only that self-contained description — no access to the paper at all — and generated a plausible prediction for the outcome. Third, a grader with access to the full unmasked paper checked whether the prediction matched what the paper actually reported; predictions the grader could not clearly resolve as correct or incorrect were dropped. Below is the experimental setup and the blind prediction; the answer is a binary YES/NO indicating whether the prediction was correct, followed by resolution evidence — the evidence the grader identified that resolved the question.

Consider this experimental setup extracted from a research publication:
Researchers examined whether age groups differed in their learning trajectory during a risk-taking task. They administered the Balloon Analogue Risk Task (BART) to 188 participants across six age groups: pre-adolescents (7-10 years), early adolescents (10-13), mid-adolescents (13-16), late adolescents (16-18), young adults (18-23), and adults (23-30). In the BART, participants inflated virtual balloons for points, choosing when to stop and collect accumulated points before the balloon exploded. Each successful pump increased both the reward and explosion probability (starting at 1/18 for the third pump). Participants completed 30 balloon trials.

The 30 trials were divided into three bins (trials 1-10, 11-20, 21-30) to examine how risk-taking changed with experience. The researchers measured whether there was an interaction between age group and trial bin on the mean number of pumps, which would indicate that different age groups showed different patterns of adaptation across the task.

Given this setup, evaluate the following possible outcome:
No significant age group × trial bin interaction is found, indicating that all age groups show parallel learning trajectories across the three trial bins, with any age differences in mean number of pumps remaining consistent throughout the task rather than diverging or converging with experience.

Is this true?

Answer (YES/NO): YES